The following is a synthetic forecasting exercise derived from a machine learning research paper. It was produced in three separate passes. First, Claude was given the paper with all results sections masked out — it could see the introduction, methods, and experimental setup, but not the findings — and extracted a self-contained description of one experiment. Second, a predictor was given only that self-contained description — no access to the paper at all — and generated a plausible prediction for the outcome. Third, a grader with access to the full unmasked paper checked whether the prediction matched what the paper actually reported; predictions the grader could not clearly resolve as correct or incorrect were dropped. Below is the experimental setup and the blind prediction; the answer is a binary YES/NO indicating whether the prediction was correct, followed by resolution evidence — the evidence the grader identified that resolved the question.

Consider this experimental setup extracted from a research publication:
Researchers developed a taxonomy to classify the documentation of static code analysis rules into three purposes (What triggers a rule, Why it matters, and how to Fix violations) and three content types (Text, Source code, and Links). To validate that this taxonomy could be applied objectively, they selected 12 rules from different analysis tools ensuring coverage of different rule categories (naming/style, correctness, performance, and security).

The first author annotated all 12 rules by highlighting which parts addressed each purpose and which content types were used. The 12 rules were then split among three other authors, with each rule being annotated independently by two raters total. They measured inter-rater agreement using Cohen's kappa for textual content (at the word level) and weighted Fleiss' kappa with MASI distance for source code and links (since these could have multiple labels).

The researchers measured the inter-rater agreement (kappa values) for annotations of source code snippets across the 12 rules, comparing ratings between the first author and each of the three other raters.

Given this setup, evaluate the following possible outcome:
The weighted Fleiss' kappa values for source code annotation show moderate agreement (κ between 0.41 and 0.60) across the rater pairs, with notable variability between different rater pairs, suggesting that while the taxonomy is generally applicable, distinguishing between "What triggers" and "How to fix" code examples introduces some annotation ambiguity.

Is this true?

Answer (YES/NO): NO